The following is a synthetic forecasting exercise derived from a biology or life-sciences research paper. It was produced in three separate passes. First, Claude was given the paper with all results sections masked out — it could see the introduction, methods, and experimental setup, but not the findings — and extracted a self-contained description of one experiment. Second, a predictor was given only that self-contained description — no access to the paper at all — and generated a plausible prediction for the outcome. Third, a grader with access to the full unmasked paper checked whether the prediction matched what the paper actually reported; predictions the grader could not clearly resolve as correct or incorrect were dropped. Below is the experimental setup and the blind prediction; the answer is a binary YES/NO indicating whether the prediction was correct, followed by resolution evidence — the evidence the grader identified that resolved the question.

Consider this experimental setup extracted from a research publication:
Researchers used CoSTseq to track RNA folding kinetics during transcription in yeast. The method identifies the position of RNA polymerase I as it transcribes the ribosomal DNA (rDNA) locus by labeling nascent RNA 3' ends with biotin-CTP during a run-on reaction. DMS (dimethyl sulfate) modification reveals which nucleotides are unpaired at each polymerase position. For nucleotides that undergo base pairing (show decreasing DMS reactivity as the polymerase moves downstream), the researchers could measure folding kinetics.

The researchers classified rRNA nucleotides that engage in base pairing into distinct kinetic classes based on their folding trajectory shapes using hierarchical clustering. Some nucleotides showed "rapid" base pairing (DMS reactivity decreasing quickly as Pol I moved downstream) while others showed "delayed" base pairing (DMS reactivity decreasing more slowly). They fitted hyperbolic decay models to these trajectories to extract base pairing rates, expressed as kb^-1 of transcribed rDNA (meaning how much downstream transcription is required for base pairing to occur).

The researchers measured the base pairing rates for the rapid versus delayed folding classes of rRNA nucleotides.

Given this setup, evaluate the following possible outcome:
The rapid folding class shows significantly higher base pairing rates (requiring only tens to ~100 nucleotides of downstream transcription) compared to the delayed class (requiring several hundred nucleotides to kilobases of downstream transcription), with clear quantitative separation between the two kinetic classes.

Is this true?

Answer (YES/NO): YES